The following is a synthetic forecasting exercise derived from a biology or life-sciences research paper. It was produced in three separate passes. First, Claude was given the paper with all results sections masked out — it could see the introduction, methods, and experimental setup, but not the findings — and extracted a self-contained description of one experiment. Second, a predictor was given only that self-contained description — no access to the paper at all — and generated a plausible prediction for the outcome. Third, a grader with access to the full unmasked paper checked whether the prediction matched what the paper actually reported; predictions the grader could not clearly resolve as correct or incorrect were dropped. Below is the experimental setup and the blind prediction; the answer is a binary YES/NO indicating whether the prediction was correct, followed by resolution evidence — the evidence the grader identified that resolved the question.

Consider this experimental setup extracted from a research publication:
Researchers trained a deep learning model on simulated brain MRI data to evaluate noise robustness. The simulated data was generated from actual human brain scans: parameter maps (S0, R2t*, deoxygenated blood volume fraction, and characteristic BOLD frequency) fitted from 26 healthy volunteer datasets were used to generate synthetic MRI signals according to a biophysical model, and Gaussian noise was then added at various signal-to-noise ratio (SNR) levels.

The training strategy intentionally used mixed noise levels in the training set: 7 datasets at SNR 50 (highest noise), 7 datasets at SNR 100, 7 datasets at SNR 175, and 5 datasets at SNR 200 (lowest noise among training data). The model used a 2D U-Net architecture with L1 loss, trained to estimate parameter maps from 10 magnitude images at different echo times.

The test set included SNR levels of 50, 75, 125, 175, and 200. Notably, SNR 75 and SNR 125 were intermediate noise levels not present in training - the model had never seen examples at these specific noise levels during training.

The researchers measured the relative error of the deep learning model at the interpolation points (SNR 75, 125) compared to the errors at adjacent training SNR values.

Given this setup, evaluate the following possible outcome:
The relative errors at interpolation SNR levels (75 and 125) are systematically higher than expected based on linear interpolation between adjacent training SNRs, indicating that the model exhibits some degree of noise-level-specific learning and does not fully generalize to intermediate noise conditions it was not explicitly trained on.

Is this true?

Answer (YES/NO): NO